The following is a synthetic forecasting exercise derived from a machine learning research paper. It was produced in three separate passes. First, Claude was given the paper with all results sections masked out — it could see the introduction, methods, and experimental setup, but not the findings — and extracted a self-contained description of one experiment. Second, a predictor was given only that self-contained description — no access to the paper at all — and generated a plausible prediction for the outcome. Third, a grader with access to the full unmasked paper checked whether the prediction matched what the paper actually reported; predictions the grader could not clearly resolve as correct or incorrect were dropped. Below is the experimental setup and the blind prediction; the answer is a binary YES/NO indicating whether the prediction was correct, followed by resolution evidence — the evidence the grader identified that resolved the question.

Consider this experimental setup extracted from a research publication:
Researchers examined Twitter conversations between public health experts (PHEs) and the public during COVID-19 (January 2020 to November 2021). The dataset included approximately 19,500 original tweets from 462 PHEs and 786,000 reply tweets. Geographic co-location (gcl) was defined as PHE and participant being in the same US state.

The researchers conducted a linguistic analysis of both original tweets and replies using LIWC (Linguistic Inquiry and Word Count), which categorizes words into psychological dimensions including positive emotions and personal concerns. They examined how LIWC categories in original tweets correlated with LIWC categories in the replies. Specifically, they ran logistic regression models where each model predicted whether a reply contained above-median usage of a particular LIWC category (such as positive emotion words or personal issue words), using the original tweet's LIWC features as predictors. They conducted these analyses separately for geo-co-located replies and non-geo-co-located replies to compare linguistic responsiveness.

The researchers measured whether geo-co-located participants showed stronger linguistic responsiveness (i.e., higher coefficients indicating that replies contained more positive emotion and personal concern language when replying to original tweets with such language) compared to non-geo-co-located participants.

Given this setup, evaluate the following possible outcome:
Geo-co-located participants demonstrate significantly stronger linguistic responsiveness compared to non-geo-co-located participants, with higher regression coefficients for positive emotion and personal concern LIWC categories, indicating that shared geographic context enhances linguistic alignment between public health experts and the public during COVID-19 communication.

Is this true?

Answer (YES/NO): NO